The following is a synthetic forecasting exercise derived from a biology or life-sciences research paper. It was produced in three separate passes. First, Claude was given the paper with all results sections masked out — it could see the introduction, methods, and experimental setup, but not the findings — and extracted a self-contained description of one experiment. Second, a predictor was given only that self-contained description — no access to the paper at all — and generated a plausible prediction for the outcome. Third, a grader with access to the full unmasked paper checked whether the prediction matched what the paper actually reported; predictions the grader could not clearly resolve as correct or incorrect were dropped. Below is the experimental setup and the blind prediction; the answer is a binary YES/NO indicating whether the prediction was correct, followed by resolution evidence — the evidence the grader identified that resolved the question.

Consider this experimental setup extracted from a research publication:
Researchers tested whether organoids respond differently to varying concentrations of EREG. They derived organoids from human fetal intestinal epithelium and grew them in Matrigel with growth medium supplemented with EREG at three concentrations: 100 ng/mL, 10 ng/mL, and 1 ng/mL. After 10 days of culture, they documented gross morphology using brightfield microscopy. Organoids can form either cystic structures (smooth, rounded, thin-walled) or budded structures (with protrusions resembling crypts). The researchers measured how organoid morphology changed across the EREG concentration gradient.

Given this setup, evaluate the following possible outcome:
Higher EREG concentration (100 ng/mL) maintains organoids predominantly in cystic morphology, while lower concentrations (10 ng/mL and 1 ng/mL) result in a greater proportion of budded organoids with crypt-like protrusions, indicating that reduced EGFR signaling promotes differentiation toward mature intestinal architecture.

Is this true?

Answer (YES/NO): NO